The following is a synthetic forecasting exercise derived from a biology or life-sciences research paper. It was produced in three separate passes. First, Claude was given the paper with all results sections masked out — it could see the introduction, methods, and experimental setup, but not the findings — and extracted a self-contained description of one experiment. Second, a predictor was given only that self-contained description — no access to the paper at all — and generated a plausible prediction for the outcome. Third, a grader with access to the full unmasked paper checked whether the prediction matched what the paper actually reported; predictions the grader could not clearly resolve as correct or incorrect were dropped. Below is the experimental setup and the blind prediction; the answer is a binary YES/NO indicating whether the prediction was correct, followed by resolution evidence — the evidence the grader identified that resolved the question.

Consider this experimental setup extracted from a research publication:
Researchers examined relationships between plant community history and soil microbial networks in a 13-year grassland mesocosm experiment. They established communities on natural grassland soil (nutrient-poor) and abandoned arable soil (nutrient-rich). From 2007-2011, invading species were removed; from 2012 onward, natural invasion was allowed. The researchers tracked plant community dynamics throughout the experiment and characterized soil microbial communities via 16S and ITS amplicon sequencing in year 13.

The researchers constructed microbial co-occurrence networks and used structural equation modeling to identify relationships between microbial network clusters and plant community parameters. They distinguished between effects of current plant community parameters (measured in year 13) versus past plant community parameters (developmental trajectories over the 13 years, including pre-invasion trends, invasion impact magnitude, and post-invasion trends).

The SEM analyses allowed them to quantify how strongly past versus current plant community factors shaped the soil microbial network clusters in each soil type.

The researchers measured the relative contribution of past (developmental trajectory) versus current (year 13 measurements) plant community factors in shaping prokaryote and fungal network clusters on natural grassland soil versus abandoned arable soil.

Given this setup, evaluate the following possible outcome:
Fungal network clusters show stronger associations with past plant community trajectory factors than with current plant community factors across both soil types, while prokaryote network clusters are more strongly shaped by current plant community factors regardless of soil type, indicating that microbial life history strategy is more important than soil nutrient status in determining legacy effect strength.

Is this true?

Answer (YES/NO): NO